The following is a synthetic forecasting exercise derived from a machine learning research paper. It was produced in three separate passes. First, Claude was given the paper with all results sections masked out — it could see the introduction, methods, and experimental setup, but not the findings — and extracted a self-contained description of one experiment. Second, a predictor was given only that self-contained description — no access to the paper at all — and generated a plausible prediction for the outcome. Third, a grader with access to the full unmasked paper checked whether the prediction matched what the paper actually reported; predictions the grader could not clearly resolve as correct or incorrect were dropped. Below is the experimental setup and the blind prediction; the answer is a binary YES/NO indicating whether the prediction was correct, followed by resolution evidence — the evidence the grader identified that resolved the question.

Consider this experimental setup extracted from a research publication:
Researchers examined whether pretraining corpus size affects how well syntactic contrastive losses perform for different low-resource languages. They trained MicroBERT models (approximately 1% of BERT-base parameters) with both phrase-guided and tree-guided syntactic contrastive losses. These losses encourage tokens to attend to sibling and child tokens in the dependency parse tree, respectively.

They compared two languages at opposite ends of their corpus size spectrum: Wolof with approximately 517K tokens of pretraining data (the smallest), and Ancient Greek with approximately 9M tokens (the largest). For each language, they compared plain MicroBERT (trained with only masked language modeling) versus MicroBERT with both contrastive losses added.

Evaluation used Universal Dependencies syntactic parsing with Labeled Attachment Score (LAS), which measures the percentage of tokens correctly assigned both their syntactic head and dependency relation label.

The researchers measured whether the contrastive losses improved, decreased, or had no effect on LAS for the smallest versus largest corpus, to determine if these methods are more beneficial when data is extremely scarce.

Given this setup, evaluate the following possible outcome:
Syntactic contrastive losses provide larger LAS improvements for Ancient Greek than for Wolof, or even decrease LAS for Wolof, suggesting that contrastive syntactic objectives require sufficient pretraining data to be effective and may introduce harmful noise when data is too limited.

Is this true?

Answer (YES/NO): NO